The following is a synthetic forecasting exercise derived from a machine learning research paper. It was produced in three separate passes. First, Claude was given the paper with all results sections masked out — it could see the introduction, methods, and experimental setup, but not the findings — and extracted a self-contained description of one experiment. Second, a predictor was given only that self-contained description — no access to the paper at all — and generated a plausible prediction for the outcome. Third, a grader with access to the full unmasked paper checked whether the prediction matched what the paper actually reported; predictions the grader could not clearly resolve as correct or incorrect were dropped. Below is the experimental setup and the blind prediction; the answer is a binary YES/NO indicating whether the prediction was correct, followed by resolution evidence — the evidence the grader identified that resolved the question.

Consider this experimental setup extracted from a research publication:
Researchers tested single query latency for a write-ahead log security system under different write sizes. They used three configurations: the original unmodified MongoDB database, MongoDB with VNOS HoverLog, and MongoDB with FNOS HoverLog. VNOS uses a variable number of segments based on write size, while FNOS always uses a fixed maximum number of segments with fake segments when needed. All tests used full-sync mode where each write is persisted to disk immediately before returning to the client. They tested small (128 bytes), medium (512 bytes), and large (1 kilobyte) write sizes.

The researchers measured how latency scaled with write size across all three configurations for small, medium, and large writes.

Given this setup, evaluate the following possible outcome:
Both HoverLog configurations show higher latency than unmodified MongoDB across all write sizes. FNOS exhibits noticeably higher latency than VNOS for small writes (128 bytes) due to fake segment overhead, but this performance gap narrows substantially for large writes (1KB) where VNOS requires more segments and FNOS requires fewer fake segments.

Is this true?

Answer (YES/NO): NO